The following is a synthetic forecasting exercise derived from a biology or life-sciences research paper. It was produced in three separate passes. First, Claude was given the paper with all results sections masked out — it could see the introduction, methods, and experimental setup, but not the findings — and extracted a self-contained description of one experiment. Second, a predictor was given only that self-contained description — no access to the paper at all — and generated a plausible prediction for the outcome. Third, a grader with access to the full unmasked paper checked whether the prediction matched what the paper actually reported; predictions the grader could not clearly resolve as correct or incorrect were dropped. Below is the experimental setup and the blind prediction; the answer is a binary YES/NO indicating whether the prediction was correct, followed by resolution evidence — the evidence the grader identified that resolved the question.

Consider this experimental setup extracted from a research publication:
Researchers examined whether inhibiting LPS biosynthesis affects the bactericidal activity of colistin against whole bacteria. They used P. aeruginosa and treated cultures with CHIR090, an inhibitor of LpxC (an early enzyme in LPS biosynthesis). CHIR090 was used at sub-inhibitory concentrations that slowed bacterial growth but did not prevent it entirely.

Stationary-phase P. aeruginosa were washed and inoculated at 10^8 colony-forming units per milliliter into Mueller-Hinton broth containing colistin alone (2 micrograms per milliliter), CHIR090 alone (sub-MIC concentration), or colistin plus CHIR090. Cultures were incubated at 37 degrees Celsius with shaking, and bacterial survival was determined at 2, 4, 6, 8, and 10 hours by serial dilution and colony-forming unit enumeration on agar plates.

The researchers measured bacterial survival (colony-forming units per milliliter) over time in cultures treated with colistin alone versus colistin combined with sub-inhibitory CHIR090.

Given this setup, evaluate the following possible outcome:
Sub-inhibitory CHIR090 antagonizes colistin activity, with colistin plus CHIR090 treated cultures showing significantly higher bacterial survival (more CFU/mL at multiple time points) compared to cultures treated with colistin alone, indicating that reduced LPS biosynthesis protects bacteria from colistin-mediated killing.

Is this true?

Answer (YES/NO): YES